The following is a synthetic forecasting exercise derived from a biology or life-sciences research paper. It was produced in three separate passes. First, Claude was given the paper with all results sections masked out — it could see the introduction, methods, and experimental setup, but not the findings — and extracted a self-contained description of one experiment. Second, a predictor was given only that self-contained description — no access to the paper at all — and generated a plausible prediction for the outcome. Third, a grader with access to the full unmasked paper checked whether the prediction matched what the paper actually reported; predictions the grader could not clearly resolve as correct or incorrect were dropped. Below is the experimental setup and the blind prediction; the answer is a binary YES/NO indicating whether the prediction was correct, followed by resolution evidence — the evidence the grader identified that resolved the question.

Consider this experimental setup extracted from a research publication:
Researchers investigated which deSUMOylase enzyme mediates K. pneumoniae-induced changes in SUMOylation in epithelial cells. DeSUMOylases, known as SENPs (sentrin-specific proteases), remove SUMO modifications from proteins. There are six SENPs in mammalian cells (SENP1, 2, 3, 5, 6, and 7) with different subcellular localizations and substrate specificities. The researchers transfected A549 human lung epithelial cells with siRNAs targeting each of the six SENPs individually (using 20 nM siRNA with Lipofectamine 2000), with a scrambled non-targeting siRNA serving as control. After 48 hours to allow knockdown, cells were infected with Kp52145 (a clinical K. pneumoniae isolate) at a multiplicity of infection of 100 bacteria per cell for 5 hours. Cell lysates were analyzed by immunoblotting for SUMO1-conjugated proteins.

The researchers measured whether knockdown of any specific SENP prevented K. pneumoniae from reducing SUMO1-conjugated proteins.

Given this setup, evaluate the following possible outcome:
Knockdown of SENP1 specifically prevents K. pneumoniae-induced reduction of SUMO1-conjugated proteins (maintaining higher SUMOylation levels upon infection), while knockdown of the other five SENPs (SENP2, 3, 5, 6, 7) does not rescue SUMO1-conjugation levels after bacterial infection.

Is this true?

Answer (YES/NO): NO